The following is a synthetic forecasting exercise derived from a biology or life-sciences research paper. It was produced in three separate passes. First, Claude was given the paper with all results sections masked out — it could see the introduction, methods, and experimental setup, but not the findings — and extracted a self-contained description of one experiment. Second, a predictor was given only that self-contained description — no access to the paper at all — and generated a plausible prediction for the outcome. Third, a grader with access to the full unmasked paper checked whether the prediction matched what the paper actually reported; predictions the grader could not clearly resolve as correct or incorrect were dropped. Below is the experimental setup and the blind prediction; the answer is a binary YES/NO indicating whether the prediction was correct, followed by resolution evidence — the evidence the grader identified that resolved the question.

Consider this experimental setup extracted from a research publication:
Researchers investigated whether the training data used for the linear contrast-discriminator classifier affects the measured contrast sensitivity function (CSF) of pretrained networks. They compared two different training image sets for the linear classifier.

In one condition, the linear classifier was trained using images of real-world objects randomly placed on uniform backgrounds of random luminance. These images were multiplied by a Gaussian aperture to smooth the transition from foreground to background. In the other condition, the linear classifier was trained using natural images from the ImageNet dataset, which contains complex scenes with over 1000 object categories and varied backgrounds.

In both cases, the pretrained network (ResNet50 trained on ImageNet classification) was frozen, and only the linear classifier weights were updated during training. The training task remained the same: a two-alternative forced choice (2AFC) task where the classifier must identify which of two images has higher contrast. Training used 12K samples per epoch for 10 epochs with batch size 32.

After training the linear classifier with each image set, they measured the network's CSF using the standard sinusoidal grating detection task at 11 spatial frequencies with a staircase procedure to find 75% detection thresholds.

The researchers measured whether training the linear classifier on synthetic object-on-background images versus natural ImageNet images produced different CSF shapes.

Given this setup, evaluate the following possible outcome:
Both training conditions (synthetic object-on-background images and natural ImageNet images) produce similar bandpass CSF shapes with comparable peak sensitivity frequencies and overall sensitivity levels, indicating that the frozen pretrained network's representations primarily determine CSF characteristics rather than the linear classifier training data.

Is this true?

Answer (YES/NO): YES